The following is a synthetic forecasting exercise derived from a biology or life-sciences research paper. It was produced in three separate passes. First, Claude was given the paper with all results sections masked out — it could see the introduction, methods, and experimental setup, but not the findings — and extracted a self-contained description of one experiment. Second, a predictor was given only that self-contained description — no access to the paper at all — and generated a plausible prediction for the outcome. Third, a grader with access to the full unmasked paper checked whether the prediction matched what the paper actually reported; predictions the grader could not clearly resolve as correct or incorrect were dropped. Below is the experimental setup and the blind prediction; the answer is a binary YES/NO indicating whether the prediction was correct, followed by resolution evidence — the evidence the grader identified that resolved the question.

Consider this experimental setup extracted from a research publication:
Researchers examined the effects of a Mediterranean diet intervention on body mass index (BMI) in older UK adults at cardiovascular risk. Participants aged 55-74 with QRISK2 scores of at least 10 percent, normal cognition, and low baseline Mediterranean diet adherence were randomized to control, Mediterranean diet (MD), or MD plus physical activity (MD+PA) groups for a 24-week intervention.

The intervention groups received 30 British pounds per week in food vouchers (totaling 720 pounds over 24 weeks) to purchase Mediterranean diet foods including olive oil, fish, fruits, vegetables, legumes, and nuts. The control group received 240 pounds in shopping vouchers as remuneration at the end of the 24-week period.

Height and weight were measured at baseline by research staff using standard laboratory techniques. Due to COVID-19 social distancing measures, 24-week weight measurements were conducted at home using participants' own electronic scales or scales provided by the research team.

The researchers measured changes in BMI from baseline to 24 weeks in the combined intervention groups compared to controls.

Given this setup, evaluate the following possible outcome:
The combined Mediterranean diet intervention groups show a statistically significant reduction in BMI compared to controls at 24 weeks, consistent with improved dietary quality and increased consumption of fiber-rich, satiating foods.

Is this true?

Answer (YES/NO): NO